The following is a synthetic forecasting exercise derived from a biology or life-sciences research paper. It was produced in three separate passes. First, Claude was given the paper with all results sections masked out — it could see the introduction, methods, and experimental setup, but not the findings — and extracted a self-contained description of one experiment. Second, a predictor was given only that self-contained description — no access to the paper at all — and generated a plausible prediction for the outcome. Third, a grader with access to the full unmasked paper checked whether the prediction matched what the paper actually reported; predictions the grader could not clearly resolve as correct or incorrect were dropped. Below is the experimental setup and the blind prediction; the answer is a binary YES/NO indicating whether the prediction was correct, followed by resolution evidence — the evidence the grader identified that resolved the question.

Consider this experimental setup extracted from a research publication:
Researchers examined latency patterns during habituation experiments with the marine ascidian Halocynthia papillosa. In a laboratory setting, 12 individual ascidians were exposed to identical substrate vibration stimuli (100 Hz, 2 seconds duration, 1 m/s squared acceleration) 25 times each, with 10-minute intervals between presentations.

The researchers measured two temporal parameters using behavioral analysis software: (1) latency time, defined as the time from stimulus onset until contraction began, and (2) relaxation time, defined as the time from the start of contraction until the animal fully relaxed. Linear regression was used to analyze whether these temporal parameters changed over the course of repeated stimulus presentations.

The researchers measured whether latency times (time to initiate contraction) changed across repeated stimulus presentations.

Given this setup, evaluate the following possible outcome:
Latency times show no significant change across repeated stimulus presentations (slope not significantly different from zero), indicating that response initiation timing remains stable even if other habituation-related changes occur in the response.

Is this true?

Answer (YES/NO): NO